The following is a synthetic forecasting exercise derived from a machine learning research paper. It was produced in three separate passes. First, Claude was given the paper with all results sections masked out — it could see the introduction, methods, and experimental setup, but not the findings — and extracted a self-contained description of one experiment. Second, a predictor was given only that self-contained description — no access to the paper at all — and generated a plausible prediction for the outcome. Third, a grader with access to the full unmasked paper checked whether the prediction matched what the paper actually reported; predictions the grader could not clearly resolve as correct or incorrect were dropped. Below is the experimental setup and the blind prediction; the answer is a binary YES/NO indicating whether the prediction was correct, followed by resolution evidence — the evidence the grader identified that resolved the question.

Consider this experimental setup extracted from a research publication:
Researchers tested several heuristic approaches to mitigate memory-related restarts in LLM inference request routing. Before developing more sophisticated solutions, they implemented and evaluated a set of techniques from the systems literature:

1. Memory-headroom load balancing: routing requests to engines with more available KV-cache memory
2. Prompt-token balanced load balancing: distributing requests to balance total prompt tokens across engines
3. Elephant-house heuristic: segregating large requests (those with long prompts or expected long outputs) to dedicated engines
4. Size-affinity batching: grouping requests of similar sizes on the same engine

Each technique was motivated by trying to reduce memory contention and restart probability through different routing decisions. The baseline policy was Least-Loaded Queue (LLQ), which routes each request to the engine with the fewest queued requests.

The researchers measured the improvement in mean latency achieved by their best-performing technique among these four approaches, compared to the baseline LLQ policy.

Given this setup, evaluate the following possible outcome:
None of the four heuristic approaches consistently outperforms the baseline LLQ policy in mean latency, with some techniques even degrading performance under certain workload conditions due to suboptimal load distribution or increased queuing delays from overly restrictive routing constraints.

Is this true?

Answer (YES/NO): NO